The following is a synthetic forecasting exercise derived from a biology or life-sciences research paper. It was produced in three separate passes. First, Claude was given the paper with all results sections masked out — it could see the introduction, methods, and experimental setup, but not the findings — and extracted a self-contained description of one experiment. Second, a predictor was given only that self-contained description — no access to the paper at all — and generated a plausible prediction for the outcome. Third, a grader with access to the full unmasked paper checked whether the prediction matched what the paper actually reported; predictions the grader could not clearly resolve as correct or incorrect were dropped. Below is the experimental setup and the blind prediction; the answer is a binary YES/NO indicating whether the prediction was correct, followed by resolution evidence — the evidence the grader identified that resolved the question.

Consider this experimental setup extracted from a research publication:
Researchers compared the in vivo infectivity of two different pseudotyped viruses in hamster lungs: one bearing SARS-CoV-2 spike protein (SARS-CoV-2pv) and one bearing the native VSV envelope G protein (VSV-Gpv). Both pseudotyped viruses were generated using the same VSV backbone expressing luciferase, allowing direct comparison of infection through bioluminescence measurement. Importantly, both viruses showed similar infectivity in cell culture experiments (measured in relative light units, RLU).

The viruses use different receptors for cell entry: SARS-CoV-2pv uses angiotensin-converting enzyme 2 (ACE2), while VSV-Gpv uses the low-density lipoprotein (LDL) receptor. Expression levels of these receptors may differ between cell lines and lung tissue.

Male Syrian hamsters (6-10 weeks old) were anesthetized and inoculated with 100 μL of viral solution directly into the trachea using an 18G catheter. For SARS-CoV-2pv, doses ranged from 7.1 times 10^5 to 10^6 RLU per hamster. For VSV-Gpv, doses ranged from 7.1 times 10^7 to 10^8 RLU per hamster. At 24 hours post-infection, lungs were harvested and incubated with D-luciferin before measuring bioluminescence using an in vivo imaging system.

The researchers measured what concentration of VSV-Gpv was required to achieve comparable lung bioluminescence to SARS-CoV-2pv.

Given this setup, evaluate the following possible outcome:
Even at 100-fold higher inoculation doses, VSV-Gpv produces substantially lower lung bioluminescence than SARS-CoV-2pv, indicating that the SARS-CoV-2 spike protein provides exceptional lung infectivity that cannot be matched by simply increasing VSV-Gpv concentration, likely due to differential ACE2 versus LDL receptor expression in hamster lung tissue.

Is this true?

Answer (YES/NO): NO